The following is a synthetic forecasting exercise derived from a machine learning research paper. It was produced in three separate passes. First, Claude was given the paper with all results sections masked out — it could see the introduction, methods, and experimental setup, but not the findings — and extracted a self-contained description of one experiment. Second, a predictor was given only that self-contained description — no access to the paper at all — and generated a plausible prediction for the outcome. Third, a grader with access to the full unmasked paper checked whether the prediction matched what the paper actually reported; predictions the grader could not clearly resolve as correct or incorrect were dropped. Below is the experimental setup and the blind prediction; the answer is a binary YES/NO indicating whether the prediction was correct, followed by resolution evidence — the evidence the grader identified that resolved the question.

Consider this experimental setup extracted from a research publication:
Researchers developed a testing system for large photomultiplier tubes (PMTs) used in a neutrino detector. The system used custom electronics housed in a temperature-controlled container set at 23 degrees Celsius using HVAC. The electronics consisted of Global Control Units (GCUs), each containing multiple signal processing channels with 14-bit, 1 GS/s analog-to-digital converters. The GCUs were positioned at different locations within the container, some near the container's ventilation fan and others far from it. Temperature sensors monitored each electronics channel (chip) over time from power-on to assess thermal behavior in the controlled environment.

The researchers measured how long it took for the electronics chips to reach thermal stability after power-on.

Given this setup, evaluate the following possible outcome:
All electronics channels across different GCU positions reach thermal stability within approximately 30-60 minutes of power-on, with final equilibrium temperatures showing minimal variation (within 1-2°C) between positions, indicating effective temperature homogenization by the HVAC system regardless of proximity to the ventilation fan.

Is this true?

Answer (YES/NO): NO